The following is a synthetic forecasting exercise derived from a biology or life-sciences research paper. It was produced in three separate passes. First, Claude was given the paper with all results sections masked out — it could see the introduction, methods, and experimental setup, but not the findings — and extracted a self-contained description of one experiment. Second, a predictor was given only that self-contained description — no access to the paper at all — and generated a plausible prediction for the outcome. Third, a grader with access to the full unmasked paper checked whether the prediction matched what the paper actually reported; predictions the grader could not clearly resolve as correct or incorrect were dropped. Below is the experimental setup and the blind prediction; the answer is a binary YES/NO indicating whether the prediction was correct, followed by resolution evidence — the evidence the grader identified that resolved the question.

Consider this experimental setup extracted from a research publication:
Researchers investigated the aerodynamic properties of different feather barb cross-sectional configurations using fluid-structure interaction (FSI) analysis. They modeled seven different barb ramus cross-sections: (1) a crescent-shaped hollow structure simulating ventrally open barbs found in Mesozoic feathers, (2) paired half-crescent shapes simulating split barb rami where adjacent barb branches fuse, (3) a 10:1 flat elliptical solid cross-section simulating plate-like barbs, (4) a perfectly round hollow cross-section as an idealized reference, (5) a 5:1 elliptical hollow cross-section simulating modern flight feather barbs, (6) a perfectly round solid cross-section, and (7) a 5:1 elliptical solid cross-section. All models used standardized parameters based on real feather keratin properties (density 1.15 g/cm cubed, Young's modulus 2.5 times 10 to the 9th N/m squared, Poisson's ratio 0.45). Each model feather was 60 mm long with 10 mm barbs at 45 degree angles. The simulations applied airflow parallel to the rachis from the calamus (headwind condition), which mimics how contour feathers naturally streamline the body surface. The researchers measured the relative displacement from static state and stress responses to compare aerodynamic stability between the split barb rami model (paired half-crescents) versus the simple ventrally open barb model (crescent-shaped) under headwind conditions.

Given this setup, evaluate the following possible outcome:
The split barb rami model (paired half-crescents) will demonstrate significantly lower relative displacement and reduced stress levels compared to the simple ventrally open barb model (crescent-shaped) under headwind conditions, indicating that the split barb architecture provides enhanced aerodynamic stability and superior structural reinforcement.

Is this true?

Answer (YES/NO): NO